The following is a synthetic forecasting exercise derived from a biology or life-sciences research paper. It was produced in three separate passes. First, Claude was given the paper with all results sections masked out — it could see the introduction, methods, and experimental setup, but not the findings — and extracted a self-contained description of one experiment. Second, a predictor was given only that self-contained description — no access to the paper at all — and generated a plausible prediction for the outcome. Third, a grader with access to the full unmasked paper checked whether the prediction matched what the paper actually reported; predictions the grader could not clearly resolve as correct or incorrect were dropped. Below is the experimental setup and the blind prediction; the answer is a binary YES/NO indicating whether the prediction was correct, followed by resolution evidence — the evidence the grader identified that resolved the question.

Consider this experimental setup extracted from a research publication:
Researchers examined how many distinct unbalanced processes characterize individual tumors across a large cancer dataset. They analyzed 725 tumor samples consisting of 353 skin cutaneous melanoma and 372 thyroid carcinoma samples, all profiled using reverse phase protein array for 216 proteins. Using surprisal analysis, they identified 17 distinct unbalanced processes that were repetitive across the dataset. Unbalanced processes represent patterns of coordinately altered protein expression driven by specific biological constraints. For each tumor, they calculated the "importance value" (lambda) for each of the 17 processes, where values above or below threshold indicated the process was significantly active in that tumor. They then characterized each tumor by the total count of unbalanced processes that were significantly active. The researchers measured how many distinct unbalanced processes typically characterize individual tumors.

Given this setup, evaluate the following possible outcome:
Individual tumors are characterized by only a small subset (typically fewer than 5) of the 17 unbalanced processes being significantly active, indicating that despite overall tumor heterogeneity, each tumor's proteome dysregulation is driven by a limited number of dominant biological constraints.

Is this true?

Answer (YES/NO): YES